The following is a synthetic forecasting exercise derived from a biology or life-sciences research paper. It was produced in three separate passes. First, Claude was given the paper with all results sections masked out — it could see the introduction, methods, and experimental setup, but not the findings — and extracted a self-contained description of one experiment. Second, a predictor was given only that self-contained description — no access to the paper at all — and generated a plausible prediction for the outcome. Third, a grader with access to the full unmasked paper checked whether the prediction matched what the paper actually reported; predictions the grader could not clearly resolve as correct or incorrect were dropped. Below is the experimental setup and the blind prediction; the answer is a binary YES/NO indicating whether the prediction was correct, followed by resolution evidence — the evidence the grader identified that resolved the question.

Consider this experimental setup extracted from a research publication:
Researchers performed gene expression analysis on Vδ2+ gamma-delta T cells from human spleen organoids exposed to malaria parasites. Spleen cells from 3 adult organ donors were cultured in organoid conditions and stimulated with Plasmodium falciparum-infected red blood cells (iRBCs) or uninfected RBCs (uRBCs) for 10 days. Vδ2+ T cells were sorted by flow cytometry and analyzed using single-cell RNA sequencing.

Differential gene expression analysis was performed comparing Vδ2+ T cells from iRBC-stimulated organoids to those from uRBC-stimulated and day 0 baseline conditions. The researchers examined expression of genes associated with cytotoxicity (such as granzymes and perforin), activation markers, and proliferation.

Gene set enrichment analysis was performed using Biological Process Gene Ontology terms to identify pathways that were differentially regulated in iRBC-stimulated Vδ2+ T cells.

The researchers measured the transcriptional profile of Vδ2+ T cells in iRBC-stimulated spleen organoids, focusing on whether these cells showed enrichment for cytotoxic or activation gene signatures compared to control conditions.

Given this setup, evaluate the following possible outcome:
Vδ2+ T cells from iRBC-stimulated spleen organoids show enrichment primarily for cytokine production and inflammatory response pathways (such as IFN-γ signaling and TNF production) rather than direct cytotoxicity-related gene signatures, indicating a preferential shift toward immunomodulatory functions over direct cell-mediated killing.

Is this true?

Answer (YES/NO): NO